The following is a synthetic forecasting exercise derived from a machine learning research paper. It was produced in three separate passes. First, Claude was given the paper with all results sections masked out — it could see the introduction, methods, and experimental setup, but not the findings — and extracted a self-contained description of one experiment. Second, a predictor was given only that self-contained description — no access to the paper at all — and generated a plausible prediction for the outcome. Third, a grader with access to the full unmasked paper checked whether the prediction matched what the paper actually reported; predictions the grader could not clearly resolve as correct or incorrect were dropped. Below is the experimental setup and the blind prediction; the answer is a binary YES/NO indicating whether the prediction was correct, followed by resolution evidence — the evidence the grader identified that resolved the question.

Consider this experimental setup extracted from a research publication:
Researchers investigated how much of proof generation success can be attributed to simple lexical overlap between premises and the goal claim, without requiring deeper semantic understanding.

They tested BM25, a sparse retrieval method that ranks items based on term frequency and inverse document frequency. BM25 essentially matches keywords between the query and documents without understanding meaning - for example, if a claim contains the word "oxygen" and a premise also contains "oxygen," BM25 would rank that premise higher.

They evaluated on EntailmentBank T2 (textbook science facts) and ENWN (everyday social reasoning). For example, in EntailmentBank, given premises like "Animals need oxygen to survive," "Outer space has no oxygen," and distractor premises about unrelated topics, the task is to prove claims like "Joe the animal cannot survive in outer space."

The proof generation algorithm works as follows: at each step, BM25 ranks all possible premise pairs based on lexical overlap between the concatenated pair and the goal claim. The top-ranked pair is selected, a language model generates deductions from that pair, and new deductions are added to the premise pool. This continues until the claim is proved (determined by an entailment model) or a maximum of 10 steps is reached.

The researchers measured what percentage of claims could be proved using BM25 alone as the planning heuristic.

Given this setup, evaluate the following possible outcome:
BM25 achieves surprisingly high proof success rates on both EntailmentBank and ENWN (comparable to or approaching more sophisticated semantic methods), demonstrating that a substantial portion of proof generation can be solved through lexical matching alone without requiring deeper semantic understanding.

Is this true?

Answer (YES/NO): YES